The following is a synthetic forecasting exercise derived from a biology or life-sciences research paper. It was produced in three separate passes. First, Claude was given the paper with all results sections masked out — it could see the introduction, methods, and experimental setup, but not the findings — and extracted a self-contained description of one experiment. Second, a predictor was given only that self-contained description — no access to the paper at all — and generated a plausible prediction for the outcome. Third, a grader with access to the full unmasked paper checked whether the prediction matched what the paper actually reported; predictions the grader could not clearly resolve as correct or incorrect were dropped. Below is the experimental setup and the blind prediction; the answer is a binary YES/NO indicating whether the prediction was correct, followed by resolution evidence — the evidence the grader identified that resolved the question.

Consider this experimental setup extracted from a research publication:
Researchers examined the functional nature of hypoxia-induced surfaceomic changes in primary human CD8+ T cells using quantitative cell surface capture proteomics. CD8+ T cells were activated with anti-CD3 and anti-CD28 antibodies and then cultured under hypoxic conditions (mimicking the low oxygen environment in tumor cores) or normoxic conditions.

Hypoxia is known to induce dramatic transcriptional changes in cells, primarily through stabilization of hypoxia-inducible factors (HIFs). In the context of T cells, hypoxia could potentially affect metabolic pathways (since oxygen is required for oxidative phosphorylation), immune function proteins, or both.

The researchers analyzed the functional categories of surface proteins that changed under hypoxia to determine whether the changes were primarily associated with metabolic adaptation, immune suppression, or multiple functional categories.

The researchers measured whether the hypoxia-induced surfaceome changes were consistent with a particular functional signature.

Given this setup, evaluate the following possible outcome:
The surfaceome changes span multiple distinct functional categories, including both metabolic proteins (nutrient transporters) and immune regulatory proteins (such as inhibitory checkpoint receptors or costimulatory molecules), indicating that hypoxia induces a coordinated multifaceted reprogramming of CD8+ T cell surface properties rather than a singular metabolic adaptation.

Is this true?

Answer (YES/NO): YES